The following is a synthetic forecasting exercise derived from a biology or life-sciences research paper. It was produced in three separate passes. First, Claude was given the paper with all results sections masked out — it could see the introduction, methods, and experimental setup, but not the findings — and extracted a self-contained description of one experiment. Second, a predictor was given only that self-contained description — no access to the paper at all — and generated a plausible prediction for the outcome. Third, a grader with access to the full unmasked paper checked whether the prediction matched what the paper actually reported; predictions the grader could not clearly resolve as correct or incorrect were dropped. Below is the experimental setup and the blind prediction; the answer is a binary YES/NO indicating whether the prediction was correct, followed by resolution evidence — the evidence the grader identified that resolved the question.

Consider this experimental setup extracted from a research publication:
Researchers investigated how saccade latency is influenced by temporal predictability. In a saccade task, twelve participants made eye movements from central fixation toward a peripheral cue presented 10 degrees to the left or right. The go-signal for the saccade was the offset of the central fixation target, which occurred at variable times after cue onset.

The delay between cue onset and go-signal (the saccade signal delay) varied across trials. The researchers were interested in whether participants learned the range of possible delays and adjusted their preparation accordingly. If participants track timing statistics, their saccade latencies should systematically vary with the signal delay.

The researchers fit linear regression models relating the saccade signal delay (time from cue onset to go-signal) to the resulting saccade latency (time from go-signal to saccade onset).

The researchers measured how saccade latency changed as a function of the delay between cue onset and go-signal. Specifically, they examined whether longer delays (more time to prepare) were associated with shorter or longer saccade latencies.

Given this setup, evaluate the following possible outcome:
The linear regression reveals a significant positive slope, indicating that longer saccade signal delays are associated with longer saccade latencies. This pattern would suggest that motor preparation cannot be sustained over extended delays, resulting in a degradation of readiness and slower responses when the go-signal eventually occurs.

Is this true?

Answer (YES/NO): NO